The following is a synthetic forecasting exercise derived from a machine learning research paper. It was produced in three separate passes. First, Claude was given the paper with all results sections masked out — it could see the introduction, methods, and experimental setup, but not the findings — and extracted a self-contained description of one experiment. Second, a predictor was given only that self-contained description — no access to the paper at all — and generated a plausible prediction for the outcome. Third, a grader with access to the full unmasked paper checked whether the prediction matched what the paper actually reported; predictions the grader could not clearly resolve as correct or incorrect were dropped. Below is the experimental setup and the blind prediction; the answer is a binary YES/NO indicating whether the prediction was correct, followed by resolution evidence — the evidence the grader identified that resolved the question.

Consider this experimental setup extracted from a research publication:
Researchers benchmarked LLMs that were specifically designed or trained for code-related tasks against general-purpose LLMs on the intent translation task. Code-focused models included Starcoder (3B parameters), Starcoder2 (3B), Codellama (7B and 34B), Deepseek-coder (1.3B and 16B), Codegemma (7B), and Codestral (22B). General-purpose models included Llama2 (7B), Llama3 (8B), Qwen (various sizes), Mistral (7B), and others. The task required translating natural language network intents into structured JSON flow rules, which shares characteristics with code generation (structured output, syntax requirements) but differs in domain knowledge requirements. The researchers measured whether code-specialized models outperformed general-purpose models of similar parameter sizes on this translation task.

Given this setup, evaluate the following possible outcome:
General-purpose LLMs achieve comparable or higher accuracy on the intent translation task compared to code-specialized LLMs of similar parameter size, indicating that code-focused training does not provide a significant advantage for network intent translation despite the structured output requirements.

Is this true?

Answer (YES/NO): NO